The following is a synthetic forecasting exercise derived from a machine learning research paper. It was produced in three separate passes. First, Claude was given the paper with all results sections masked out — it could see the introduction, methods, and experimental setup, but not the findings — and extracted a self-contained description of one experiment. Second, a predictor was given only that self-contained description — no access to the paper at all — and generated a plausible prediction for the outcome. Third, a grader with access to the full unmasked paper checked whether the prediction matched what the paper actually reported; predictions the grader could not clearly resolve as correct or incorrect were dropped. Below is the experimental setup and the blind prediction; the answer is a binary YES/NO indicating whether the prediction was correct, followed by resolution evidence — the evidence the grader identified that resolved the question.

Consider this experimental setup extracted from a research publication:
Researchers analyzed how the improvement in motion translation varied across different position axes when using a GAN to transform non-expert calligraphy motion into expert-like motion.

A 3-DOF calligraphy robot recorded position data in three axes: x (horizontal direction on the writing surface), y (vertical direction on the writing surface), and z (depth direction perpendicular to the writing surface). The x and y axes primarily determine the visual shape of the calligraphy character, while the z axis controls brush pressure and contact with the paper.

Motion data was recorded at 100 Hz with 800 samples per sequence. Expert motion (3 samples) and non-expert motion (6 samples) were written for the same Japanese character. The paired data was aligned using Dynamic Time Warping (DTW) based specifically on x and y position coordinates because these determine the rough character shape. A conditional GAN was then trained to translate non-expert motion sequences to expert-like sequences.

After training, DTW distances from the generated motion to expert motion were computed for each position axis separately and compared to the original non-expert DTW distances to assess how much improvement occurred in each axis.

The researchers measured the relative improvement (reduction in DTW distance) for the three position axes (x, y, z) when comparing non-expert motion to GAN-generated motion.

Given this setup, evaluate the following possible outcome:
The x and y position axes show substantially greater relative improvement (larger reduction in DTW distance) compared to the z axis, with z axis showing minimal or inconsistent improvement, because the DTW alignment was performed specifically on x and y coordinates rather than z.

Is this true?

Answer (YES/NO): NO